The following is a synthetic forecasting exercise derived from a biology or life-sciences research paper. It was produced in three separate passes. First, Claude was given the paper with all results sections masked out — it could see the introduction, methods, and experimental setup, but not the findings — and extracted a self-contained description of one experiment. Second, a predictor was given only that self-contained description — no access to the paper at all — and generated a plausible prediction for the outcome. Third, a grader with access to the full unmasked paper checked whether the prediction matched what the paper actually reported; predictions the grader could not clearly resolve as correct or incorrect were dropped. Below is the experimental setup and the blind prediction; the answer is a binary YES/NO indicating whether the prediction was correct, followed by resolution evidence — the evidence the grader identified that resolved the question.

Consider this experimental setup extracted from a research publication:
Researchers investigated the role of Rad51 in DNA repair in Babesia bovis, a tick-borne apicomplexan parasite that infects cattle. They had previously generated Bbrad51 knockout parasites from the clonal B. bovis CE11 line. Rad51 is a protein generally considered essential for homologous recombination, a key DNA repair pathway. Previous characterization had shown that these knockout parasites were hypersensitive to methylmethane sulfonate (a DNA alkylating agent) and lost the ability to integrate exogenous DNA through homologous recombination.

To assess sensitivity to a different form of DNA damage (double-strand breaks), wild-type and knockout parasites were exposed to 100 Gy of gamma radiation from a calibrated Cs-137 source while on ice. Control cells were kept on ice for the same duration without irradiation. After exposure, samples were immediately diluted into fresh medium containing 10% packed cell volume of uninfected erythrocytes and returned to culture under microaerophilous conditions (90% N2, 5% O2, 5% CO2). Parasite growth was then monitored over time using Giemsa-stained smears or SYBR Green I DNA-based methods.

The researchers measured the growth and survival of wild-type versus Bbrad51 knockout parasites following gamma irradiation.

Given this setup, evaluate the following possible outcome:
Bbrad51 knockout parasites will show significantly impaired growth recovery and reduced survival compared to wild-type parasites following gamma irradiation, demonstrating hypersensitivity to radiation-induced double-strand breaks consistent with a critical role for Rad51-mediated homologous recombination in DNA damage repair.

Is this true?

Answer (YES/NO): NO